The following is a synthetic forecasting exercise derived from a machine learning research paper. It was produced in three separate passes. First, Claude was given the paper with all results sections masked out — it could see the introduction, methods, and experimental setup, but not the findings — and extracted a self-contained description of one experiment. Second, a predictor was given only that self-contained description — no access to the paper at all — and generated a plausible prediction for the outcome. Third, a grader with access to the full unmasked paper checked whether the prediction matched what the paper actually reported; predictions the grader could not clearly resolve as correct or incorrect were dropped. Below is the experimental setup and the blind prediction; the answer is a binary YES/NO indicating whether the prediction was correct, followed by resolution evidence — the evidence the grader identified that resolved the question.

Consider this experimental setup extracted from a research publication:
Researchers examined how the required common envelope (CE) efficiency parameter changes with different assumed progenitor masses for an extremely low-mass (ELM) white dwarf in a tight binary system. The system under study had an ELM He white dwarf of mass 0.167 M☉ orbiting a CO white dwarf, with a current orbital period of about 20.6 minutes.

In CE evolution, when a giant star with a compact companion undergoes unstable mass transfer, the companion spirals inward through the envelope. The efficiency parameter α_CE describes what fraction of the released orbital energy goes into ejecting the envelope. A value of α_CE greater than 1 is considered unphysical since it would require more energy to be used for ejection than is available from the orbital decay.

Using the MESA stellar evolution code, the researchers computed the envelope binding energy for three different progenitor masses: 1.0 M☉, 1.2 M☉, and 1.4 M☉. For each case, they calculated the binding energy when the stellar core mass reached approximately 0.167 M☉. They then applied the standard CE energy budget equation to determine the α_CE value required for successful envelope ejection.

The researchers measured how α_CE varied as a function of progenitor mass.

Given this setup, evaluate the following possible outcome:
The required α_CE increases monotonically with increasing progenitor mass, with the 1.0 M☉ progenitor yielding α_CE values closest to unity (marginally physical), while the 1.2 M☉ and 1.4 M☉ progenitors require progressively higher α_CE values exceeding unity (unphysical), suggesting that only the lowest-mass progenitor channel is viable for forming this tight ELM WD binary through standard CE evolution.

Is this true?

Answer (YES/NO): NO